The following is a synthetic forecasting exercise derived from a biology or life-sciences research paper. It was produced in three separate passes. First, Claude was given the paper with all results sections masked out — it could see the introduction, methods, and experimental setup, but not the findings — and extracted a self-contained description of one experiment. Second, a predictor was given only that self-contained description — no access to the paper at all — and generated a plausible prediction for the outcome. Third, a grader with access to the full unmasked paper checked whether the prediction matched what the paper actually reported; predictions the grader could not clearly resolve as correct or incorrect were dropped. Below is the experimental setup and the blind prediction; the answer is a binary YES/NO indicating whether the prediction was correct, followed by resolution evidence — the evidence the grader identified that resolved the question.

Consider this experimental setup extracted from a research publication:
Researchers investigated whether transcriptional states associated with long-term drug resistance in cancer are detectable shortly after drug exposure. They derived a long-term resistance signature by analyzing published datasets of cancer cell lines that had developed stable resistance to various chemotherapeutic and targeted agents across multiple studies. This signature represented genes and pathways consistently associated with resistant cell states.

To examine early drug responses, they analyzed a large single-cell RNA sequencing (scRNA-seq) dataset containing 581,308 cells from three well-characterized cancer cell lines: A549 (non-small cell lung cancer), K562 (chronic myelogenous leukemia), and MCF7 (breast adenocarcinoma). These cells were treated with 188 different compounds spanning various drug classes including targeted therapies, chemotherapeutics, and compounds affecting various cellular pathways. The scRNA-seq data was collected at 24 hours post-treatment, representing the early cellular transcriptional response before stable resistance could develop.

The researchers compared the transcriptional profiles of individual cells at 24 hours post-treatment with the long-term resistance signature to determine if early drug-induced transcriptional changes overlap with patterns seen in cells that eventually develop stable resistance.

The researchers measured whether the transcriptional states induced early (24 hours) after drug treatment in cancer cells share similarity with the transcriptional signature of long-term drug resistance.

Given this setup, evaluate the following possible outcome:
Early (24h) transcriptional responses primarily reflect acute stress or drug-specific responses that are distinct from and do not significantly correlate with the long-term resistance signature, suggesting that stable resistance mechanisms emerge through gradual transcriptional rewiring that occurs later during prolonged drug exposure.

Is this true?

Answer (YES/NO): NO